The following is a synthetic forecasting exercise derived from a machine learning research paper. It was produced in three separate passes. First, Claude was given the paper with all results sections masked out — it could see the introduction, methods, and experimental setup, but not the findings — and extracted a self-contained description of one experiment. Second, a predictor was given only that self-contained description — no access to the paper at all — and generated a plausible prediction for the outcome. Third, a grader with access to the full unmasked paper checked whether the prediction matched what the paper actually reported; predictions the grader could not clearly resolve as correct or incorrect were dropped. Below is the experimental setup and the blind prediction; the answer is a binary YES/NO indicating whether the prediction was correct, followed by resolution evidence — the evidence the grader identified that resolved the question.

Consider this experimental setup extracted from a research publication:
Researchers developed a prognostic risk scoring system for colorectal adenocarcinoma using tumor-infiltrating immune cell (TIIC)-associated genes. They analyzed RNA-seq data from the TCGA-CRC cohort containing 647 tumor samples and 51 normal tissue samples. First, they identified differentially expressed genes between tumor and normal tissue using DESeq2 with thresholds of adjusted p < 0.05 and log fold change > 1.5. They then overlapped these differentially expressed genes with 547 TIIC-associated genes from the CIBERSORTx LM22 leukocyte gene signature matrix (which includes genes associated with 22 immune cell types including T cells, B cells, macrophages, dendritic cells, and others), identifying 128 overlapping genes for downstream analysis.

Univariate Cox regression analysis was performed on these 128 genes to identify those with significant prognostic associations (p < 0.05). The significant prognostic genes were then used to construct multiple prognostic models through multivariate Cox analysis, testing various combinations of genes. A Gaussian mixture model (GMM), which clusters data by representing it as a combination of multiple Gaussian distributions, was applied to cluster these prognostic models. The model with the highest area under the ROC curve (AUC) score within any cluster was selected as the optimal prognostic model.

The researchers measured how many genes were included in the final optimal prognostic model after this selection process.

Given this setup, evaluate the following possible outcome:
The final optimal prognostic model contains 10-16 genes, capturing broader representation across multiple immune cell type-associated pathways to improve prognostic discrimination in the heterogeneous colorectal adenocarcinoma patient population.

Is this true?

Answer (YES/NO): NO